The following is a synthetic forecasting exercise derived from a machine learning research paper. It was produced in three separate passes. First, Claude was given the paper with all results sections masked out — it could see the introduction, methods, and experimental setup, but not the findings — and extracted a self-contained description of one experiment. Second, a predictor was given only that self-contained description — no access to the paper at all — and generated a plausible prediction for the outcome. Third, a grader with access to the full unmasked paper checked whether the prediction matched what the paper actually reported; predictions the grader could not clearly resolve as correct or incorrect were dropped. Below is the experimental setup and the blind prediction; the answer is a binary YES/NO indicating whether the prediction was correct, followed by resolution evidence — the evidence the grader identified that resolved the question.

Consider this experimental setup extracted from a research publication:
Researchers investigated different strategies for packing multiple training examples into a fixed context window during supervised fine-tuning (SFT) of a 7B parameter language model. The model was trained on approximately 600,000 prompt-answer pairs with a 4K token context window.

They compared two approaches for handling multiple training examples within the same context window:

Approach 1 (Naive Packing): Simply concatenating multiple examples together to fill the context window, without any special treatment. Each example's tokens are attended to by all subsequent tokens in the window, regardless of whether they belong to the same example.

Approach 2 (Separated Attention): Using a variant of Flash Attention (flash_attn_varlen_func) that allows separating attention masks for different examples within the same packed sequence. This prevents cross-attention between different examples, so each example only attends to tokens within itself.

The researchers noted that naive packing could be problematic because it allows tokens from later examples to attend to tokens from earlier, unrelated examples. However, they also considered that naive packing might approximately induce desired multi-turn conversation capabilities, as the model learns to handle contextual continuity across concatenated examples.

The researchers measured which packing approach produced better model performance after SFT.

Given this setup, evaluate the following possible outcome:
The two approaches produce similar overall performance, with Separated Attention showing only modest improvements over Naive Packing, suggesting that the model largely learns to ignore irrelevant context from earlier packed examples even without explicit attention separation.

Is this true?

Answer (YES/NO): NO